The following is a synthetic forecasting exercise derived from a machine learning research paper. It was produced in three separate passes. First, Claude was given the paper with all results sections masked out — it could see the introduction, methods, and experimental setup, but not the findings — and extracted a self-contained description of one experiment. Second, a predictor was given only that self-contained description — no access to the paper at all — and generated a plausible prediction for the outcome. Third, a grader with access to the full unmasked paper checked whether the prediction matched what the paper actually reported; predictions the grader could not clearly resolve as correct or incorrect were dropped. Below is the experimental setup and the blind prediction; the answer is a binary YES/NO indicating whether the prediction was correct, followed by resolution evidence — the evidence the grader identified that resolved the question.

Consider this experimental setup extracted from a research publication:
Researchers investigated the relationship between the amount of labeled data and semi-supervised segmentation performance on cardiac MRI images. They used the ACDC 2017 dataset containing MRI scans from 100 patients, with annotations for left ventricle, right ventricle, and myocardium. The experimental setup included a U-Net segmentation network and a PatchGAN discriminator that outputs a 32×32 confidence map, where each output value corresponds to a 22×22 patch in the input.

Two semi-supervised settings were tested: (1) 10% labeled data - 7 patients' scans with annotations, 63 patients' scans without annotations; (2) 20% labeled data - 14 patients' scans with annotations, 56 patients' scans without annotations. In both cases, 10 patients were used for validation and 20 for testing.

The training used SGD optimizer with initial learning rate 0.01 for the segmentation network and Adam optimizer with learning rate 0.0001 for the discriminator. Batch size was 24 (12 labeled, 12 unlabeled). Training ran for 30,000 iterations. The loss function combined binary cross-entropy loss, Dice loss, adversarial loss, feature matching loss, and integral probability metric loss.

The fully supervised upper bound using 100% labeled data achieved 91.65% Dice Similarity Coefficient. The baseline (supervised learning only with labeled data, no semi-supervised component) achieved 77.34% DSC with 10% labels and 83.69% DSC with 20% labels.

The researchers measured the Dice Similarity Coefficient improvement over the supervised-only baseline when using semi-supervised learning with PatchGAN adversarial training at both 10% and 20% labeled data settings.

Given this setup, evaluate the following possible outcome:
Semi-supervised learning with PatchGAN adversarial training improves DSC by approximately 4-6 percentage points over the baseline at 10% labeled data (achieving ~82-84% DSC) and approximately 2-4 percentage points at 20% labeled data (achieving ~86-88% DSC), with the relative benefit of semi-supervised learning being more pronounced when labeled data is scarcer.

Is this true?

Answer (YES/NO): NO